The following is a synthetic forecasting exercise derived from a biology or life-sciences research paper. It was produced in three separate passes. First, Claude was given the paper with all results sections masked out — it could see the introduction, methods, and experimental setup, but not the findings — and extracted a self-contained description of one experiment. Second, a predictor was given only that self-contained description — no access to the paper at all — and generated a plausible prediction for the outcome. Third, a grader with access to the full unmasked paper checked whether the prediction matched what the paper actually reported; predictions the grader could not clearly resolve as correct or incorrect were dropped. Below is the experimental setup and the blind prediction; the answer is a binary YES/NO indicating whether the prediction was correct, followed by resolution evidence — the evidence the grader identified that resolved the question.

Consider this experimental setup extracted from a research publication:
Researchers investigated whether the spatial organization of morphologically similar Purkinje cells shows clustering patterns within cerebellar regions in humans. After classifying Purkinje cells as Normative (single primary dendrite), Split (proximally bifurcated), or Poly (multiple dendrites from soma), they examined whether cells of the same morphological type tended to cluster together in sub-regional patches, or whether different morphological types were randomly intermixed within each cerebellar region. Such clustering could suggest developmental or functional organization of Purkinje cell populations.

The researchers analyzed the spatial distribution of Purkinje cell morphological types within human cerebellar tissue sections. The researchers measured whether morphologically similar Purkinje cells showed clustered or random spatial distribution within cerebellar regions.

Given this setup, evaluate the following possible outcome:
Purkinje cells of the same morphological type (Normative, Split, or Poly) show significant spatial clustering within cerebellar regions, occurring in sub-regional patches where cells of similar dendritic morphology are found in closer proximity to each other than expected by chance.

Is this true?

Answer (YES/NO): YES